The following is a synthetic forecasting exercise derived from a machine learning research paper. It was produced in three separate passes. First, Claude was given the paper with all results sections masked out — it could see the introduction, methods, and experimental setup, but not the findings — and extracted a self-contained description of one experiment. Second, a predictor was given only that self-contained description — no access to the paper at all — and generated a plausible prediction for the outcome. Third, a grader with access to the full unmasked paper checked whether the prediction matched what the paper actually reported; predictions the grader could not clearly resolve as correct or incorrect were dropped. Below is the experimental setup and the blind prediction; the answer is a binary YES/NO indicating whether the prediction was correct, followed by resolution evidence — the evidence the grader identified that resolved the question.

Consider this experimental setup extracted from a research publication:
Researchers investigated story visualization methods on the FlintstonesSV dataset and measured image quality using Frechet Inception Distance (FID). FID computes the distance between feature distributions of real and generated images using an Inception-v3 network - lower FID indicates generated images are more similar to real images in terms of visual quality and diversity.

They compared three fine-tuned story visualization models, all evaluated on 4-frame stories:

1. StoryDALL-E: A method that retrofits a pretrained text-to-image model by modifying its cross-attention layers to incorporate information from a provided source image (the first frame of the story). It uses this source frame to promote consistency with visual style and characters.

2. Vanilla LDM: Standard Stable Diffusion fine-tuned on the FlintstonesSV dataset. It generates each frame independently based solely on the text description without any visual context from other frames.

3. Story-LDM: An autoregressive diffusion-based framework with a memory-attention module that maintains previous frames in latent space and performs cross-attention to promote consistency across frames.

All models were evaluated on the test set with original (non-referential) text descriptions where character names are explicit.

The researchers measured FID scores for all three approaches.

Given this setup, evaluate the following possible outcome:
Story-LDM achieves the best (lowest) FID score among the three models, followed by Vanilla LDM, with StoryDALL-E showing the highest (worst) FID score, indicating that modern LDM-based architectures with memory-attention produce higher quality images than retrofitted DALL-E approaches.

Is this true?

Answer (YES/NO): NO